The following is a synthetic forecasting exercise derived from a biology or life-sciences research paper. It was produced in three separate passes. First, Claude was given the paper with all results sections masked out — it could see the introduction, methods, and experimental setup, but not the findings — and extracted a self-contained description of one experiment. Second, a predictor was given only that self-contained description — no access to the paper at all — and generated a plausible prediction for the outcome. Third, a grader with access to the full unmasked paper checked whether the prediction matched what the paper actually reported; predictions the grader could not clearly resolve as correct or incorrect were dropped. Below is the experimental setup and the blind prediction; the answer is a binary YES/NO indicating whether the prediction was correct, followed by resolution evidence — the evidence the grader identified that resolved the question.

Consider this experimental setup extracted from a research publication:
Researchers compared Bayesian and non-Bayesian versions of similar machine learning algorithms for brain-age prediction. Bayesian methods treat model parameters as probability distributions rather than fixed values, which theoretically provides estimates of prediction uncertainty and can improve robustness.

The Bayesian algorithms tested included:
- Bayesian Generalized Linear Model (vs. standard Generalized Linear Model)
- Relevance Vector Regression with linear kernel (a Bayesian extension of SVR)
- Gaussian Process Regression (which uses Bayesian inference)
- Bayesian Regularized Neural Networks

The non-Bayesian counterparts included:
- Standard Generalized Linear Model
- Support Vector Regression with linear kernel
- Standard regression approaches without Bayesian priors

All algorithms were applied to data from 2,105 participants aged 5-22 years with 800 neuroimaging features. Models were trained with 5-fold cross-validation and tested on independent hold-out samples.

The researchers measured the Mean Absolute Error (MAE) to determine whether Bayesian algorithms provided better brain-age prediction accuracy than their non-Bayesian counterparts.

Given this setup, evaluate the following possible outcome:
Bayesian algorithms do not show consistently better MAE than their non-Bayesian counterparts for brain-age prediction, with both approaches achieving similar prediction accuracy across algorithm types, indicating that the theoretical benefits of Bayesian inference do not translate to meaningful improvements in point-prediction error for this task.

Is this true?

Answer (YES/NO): YES